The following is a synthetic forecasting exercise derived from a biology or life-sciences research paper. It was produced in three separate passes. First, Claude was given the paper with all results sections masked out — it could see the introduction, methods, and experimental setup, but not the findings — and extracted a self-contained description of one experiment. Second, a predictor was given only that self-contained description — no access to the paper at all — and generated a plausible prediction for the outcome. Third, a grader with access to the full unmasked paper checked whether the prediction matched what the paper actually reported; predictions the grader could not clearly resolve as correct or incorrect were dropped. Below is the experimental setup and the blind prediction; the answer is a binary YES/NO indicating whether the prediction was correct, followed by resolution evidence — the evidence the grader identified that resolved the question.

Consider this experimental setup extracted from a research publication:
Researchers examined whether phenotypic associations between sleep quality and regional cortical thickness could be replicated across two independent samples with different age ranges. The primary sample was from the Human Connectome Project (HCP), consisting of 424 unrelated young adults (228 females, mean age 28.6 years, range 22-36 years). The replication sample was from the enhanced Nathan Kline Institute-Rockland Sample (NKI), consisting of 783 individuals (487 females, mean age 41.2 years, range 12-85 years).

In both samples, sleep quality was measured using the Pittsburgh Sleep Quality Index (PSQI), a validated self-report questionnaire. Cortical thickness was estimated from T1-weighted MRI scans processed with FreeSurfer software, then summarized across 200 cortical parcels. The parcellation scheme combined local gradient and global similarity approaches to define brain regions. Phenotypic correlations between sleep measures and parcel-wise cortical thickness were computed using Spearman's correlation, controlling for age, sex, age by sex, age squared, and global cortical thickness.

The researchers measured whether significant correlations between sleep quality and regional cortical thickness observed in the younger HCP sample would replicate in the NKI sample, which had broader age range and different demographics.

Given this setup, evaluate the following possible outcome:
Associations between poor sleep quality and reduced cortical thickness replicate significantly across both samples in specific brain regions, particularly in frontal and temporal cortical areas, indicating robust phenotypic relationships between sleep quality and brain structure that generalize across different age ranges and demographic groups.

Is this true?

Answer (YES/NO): NO